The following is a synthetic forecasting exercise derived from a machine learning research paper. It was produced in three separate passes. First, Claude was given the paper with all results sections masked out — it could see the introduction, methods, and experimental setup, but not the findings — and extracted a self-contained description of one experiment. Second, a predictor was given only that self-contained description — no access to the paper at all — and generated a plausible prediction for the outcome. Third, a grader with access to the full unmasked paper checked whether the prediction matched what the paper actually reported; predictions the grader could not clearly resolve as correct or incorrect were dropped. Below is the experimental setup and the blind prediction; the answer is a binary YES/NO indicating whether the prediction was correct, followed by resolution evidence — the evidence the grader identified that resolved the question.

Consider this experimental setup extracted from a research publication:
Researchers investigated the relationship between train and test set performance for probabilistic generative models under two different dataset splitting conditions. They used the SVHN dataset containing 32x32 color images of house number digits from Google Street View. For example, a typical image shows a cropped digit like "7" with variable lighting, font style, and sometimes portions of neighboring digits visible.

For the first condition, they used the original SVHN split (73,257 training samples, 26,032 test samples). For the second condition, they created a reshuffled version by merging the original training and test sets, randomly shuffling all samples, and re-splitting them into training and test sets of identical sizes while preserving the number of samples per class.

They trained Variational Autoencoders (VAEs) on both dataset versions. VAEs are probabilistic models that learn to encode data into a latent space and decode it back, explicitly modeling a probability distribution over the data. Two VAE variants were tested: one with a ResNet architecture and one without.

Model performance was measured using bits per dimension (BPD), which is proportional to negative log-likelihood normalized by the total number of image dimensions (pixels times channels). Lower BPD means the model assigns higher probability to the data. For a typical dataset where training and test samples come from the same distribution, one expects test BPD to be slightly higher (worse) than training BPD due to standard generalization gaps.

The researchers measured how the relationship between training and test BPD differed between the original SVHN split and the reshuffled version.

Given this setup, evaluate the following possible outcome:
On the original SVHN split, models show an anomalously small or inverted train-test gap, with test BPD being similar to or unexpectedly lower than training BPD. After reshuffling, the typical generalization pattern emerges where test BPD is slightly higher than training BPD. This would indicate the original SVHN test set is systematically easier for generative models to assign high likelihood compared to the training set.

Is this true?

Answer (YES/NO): YES